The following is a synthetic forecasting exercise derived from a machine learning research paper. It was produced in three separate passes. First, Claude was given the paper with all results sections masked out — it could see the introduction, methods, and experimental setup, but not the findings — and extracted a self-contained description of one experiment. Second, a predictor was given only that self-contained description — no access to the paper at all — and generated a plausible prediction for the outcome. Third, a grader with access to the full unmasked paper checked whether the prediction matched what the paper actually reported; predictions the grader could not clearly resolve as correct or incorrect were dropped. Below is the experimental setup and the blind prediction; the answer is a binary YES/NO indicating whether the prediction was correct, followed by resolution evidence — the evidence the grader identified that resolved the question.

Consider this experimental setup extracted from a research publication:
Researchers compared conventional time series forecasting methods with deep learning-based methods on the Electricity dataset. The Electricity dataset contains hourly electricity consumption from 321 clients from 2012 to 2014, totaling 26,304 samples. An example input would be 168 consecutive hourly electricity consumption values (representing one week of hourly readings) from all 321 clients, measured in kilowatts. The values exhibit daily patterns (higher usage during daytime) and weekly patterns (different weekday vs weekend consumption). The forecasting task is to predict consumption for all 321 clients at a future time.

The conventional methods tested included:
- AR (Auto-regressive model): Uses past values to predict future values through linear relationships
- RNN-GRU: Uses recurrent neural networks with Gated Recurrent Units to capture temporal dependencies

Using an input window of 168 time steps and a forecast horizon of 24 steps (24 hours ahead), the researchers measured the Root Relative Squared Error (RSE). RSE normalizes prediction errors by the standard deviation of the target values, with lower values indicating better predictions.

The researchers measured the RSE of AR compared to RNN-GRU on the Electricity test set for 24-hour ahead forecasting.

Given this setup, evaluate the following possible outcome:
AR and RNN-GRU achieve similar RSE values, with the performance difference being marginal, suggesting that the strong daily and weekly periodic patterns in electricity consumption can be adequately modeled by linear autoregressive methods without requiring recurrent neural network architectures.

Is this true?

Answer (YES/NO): NO